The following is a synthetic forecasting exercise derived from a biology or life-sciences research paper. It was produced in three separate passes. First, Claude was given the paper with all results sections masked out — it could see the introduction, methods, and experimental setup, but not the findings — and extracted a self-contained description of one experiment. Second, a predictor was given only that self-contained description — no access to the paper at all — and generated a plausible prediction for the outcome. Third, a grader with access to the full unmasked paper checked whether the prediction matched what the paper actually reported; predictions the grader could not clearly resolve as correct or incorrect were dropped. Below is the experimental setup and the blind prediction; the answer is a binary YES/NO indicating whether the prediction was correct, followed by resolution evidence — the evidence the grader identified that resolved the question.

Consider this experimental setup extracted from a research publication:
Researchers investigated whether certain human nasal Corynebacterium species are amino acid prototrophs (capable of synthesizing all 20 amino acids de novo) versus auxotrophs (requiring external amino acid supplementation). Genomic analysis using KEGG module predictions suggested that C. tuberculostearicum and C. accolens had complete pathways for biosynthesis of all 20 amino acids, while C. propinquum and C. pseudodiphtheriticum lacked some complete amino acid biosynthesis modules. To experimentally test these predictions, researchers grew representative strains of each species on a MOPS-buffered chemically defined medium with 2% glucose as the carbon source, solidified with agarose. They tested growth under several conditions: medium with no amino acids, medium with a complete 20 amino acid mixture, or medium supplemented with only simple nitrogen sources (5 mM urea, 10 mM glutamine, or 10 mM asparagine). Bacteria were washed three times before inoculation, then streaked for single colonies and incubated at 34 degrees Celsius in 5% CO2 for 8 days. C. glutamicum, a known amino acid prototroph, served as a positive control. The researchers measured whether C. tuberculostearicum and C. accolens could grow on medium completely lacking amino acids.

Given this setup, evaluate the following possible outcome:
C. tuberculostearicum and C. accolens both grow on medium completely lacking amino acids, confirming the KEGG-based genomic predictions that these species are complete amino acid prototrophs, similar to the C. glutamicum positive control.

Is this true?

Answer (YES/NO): YES